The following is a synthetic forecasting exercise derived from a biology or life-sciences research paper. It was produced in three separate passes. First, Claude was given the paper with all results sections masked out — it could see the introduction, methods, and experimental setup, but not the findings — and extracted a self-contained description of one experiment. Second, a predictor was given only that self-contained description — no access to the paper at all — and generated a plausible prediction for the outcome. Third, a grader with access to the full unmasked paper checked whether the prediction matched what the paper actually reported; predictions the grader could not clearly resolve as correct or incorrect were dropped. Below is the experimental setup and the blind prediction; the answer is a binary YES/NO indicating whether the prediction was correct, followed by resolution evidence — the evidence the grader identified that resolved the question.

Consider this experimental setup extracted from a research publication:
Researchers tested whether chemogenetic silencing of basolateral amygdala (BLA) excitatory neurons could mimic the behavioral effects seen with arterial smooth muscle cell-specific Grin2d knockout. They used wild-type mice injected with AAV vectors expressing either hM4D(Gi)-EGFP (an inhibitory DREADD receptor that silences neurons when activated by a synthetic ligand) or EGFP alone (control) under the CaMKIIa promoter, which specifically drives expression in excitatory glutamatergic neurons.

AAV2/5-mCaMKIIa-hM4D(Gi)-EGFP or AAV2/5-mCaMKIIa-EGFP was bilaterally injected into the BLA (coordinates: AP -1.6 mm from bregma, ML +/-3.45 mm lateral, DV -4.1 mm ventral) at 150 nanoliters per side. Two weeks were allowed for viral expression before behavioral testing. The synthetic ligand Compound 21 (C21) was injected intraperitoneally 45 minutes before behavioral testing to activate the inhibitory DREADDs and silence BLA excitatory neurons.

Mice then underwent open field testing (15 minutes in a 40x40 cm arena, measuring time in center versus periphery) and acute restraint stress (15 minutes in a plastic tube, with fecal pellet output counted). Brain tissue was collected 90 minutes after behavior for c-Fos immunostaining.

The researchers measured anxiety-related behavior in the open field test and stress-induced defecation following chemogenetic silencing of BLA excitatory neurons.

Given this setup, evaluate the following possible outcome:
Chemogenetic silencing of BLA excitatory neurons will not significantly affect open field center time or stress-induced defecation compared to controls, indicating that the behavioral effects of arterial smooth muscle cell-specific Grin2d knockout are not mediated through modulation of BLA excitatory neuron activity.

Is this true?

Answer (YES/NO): NO